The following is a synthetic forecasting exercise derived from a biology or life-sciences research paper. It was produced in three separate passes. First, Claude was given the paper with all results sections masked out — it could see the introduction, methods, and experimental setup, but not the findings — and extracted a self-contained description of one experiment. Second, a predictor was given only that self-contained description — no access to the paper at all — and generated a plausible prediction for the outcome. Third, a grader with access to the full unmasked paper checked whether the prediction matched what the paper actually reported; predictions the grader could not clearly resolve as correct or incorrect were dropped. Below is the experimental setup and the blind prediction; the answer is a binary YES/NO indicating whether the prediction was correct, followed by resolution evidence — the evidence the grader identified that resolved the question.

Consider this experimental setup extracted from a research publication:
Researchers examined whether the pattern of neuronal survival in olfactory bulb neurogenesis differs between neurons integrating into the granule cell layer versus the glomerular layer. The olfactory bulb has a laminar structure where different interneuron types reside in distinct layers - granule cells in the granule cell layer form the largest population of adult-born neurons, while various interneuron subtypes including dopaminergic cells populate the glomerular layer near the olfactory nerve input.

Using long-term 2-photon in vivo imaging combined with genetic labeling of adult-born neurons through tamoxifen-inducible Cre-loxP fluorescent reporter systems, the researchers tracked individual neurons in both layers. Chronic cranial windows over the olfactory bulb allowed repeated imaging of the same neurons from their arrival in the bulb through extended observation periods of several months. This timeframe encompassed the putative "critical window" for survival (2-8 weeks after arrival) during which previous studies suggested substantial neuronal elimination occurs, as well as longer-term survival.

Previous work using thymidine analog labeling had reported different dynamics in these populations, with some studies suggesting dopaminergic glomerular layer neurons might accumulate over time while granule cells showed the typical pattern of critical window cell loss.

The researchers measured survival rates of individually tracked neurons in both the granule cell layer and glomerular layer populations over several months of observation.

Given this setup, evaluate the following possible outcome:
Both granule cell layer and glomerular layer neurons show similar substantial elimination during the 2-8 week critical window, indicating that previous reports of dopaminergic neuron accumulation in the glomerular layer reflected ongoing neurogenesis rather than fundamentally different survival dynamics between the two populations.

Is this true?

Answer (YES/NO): NO